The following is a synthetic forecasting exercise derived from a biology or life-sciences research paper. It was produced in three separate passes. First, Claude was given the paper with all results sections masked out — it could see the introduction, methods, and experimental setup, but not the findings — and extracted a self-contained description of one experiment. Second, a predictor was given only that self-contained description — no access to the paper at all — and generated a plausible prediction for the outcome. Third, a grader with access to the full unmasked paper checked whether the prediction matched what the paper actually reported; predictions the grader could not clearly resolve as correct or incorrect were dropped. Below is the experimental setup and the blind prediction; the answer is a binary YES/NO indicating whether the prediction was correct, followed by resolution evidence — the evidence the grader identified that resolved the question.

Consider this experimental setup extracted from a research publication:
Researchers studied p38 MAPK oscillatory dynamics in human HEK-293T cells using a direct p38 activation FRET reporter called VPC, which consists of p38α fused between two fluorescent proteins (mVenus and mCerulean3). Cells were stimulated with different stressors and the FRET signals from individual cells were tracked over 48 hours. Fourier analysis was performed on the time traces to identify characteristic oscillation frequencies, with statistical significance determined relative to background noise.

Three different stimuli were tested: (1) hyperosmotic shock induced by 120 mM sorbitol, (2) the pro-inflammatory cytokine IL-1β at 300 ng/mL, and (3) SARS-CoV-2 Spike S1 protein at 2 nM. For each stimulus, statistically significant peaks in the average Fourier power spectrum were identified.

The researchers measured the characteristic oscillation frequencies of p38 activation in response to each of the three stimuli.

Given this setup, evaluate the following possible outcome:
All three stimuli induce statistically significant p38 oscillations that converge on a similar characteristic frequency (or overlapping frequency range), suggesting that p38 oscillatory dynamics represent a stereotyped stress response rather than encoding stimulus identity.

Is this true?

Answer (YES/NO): NO